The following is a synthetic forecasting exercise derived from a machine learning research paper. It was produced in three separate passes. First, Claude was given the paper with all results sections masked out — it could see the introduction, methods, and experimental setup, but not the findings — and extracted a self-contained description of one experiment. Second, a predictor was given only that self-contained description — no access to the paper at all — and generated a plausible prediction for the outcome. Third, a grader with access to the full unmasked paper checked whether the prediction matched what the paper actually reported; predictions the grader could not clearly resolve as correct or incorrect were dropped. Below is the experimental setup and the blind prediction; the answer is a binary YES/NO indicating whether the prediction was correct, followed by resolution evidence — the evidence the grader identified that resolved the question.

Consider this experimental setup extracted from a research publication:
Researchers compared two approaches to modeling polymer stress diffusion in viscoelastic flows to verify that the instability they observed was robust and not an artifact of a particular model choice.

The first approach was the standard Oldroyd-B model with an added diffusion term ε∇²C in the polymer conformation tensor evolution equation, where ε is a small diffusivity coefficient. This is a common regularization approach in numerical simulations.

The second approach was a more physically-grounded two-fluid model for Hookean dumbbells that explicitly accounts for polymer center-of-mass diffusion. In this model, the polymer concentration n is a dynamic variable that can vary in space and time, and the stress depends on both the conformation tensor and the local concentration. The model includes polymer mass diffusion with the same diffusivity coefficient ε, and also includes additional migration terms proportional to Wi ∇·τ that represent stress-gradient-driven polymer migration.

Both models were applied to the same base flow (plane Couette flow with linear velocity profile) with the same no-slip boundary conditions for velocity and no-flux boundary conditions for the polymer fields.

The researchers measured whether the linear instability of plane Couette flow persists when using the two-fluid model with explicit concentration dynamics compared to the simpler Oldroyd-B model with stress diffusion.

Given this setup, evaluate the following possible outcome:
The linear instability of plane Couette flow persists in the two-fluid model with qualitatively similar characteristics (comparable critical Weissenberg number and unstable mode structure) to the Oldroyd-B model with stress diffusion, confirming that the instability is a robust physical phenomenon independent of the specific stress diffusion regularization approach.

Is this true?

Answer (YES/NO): NO